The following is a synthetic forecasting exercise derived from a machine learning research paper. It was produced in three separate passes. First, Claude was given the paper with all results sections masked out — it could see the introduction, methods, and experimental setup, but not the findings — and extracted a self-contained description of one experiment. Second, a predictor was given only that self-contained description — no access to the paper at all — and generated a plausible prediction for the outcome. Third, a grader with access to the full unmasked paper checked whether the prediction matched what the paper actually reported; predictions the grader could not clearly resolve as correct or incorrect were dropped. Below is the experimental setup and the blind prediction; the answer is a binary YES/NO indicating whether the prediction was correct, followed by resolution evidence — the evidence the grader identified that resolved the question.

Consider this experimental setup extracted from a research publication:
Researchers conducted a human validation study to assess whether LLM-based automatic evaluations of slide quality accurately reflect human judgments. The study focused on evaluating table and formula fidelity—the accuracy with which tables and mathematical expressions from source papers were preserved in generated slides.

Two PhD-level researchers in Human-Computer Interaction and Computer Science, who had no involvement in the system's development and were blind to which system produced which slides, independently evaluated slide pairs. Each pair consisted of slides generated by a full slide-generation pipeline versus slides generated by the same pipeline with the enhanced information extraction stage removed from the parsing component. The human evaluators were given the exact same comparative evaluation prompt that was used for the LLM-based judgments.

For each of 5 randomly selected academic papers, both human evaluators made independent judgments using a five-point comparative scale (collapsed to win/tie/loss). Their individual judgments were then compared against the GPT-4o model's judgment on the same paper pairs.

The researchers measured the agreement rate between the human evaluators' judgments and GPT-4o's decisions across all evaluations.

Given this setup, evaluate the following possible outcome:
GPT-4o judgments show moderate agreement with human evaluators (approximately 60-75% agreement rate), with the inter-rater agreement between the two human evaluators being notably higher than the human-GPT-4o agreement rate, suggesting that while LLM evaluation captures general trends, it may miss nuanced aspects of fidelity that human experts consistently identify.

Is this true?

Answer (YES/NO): NO